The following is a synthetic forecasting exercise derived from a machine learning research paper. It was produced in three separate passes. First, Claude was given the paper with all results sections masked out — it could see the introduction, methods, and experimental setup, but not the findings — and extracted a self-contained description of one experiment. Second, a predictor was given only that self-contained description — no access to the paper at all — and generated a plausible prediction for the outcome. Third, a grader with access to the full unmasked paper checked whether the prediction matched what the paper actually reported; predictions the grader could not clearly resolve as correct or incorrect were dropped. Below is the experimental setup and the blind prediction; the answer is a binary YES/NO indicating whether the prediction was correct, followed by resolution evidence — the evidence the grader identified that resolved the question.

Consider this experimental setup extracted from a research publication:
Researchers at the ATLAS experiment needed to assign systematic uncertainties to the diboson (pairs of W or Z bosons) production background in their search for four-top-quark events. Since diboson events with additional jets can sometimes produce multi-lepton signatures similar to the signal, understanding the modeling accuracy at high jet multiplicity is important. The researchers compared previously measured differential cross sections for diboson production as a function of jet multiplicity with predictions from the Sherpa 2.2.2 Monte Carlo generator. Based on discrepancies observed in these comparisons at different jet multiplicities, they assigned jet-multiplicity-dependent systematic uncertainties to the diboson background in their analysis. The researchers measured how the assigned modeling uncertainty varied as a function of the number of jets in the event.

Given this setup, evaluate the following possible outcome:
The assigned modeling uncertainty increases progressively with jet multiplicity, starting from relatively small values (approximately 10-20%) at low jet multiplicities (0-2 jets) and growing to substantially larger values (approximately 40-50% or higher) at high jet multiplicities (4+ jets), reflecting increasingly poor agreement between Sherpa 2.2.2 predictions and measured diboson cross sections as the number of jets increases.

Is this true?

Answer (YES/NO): NO